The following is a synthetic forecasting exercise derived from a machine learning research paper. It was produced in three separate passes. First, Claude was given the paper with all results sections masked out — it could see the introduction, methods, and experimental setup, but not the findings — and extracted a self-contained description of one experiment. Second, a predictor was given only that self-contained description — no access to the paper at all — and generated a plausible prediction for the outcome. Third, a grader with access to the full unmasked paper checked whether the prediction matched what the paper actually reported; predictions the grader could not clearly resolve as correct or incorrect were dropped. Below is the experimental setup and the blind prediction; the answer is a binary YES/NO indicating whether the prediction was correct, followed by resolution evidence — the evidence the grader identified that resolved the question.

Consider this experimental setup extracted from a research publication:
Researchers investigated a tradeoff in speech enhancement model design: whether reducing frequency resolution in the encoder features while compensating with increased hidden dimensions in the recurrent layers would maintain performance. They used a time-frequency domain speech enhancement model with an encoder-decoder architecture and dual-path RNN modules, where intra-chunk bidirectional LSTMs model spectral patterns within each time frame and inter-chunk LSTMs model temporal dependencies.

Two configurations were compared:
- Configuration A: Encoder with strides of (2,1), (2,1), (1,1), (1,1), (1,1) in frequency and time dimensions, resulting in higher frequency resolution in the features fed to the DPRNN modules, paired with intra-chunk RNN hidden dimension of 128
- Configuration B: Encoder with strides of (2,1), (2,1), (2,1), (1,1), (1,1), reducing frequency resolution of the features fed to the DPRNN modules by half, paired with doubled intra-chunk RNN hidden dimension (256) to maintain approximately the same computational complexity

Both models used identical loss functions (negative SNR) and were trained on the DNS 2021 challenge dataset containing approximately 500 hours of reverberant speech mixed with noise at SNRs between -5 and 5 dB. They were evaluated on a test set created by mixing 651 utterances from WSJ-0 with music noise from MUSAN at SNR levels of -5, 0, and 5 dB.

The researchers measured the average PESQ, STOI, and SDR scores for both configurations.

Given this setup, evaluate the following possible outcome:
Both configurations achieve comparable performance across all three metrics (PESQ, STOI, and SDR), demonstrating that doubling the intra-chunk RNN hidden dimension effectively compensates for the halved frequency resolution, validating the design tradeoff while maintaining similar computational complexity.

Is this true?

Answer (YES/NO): NO